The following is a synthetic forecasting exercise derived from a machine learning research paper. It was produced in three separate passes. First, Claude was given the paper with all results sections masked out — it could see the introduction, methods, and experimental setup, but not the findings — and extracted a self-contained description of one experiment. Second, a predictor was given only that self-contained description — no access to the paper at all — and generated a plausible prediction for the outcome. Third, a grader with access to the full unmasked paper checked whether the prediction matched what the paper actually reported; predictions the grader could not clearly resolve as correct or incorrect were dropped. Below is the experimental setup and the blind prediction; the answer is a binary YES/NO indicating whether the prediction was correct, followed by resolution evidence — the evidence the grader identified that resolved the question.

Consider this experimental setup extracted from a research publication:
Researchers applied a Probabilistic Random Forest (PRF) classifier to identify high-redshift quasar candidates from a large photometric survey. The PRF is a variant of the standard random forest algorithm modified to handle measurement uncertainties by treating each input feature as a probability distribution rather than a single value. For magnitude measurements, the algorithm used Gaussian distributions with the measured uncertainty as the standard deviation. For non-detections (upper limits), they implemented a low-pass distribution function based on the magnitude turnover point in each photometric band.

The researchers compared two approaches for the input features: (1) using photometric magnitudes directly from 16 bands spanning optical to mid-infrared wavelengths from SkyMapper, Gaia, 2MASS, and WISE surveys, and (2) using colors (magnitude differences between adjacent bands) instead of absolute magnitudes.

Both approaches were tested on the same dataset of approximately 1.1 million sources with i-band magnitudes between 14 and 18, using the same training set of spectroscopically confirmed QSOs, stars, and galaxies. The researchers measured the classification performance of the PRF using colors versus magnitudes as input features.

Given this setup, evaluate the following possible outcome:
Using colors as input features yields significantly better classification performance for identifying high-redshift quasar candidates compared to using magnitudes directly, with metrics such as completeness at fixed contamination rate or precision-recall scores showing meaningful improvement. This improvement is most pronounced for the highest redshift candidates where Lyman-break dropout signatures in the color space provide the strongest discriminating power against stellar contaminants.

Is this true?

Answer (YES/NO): NO